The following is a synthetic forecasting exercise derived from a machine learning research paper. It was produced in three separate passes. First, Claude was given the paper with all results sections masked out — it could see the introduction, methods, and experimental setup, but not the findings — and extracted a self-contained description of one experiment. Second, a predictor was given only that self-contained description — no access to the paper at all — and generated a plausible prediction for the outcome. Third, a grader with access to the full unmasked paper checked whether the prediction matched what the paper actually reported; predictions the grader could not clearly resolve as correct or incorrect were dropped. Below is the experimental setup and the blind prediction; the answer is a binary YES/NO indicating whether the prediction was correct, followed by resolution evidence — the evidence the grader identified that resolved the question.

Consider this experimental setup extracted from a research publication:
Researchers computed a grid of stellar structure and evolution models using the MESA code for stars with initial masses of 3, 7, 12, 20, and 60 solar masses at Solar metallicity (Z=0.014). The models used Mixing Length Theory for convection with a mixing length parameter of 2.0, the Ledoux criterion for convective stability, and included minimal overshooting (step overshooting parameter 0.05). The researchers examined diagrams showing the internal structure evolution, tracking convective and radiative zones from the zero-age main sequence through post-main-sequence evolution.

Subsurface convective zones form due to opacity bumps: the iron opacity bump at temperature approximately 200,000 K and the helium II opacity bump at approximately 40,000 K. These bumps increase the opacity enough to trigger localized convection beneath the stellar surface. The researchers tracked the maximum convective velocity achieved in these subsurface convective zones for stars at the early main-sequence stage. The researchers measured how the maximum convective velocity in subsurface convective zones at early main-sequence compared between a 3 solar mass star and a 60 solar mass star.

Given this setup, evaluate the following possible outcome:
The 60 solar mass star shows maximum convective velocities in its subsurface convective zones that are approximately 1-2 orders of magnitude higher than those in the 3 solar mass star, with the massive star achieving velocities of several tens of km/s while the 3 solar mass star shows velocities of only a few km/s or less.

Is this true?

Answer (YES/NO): YES